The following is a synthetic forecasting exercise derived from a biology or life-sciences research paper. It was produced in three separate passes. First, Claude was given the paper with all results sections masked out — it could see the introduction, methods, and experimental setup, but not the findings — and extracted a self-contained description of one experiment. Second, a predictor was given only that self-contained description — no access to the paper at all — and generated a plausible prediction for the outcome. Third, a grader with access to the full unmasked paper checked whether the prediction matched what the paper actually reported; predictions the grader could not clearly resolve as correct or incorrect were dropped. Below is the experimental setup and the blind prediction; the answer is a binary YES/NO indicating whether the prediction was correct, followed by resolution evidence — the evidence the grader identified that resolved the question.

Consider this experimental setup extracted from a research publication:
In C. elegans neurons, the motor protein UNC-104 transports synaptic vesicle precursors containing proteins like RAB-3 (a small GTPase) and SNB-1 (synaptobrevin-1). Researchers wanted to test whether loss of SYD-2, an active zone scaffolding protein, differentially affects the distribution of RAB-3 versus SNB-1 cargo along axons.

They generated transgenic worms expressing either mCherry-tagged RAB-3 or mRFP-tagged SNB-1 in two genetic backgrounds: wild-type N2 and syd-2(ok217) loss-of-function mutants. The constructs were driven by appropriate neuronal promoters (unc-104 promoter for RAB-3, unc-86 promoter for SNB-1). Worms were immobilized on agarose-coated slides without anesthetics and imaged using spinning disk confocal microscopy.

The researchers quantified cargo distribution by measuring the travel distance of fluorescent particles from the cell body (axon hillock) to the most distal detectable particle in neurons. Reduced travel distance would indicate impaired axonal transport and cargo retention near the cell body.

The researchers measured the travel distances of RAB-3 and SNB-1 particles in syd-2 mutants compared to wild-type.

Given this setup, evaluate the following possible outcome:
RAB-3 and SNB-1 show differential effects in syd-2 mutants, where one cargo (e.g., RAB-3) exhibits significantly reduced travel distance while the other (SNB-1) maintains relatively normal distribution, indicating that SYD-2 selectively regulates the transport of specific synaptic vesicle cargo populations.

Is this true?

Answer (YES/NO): NO